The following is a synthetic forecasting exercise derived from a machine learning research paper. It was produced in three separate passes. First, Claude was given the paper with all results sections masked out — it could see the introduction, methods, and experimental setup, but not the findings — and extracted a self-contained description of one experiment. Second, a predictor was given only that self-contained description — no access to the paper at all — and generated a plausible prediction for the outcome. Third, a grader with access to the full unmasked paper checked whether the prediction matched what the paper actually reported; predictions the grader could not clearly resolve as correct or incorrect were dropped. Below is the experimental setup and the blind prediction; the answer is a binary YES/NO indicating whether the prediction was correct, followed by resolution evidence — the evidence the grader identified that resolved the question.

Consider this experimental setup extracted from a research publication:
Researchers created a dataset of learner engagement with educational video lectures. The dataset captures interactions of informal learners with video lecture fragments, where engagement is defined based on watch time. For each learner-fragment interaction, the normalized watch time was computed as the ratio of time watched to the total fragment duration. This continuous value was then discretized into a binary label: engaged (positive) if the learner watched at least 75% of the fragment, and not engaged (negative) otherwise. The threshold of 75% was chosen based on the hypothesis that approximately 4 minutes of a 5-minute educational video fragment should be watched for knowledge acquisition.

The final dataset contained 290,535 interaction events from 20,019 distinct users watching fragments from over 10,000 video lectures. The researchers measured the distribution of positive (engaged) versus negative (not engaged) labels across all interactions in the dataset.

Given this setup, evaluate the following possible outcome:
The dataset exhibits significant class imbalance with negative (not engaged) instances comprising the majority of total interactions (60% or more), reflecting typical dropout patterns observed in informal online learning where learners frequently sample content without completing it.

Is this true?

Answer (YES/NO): NO